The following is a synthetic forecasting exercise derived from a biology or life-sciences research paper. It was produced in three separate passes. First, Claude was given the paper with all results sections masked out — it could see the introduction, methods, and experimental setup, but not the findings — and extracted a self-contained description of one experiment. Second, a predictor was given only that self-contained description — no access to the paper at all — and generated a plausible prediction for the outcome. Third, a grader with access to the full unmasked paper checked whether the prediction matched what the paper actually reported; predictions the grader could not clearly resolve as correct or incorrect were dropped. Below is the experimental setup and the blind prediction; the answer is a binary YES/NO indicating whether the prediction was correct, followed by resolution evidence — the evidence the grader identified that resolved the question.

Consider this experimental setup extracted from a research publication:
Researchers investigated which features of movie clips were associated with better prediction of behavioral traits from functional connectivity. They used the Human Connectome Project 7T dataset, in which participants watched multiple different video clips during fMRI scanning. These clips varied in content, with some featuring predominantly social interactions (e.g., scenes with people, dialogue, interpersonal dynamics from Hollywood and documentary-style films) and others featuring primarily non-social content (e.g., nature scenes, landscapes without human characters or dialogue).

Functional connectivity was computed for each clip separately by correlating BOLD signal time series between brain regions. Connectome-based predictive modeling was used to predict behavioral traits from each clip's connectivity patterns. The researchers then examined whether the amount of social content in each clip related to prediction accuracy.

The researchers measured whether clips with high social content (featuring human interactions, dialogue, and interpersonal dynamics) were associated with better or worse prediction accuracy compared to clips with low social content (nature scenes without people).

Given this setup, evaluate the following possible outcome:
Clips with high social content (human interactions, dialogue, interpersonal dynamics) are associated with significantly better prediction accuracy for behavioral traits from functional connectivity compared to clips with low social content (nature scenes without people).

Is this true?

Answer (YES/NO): YES